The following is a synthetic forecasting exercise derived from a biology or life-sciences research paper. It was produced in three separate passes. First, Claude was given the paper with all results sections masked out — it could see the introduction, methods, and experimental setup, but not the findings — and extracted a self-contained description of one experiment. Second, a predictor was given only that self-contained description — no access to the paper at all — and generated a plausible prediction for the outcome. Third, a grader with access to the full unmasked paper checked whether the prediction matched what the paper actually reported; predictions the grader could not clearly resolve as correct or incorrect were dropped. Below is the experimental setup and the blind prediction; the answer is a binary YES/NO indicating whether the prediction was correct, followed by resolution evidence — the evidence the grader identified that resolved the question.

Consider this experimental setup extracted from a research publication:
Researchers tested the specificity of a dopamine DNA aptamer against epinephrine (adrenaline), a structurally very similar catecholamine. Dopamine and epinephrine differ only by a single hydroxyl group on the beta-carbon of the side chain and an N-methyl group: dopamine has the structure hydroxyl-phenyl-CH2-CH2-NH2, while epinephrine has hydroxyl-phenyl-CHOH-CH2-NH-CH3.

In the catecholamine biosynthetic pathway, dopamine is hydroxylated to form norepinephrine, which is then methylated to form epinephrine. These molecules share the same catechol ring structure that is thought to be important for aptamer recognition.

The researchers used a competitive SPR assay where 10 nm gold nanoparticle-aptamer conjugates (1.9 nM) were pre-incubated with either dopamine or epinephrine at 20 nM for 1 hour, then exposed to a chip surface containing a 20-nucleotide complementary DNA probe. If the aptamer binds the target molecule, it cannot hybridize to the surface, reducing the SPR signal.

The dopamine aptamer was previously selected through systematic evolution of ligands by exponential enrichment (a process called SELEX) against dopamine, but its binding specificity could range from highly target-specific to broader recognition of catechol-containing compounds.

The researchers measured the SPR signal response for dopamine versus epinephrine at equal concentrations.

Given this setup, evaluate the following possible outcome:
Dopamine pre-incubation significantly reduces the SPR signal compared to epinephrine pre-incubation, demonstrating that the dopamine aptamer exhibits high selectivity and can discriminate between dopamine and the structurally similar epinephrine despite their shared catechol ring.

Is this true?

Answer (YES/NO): YES